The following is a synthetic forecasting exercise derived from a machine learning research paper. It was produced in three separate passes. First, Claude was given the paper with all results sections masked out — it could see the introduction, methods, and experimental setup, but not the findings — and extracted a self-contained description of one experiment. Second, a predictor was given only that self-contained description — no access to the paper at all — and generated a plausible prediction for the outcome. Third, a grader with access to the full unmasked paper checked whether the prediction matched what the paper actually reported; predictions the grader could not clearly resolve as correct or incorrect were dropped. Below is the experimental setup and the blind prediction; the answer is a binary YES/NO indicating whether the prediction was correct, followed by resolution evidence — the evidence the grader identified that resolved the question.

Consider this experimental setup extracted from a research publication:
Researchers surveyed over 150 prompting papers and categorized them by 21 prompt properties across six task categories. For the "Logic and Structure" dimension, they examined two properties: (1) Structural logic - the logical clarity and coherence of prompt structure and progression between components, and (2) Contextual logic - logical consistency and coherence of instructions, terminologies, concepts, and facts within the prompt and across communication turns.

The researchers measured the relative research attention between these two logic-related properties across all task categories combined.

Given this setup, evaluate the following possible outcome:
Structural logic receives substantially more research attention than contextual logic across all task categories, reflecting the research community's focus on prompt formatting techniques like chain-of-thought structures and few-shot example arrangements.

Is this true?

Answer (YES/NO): YES